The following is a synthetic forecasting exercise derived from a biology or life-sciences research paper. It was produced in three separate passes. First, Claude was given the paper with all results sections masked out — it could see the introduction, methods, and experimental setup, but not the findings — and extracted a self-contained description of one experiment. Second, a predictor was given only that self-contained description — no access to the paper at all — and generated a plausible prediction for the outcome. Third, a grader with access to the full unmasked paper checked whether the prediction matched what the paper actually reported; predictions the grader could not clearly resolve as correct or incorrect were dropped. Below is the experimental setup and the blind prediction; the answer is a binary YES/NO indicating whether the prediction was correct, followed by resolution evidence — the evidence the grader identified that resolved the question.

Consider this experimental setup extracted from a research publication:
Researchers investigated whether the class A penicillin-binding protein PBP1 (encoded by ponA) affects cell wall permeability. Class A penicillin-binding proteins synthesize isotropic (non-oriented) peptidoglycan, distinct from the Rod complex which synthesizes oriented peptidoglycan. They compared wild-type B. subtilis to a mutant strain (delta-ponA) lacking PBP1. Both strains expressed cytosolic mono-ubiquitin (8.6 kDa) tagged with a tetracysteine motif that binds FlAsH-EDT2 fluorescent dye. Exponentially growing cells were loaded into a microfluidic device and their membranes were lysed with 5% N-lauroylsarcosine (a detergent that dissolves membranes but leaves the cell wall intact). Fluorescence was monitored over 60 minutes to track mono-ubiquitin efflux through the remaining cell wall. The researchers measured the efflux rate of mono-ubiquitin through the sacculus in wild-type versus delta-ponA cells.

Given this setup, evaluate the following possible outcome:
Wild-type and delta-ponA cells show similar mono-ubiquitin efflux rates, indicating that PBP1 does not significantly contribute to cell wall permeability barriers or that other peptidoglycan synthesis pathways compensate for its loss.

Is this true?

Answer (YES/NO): YES